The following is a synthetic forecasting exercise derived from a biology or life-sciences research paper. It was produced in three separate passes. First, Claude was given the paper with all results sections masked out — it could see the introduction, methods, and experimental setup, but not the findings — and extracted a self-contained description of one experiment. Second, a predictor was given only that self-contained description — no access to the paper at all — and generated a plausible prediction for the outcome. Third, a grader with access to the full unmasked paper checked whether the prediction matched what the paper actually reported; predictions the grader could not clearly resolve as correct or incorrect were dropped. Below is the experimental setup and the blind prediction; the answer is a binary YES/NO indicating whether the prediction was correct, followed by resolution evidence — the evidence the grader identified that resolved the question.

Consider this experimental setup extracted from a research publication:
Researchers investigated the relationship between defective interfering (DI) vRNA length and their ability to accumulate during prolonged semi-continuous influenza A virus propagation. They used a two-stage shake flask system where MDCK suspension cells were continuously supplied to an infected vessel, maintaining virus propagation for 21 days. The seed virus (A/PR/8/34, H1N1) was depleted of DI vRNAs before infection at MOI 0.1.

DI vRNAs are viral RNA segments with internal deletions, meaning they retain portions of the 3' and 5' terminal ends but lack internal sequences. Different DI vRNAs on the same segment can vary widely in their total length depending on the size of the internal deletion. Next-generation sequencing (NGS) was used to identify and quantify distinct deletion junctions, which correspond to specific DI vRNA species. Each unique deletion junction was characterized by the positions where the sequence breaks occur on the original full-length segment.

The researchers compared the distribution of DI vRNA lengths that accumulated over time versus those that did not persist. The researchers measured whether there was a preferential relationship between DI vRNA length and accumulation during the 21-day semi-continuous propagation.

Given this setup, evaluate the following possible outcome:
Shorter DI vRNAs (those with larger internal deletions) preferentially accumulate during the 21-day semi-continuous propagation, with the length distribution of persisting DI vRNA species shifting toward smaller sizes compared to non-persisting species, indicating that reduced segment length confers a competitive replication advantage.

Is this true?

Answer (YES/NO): YES